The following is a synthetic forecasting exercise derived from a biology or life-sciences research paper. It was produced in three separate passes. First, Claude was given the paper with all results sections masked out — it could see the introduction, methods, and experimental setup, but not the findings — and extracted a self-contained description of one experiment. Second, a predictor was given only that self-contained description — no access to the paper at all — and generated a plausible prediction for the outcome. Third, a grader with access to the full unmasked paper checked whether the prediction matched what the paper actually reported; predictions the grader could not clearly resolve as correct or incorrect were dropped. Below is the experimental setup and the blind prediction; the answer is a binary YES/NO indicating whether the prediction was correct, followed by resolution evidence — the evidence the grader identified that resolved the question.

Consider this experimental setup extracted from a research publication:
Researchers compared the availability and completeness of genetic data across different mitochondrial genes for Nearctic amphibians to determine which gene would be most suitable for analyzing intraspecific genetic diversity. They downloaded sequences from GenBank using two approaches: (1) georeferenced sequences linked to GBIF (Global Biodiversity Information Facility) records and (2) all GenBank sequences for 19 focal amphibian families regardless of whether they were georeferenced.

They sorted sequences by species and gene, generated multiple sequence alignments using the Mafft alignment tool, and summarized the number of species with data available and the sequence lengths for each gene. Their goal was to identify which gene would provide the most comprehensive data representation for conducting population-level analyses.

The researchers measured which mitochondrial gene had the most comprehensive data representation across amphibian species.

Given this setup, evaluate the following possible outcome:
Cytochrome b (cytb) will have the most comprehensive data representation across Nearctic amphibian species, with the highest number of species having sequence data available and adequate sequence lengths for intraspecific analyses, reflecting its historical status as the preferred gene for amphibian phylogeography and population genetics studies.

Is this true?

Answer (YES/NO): YES